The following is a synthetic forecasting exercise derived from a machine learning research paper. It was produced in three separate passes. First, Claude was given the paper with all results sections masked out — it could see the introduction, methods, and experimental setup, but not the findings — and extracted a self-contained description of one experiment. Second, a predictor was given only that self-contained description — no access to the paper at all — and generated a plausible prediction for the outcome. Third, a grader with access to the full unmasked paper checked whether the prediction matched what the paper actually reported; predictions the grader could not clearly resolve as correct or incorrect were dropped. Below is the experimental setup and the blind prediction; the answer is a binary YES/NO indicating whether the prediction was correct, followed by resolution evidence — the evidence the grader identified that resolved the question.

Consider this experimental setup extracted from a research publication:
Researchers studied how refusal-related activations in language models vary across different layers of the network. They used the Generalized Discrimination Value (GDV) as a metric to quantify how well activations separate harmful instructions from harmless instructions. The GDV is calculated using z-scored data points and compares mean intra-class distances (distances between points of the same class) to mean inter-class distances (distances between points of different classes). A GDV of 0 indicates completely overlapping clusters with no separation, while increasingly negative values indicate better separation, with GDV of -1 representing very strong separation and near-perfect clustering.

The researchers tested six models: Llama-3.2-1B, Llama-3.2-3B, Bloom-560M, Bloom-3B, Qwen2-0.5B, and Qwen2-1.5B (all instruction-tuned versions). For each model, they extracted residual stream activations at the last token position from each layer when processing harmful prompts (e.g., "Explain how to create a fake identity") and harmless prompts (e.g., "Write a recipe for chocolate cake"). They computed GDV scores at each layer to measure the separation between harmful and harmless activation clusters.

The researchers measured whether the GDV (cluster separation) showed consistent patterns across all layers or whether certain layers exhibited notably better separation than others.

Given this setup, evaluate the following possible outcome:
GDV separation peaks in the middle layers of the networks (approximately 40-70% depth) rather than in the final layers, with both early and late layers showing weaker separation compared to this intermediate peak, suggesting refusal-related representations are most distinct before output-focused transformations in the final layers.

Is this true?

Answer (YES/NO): NO